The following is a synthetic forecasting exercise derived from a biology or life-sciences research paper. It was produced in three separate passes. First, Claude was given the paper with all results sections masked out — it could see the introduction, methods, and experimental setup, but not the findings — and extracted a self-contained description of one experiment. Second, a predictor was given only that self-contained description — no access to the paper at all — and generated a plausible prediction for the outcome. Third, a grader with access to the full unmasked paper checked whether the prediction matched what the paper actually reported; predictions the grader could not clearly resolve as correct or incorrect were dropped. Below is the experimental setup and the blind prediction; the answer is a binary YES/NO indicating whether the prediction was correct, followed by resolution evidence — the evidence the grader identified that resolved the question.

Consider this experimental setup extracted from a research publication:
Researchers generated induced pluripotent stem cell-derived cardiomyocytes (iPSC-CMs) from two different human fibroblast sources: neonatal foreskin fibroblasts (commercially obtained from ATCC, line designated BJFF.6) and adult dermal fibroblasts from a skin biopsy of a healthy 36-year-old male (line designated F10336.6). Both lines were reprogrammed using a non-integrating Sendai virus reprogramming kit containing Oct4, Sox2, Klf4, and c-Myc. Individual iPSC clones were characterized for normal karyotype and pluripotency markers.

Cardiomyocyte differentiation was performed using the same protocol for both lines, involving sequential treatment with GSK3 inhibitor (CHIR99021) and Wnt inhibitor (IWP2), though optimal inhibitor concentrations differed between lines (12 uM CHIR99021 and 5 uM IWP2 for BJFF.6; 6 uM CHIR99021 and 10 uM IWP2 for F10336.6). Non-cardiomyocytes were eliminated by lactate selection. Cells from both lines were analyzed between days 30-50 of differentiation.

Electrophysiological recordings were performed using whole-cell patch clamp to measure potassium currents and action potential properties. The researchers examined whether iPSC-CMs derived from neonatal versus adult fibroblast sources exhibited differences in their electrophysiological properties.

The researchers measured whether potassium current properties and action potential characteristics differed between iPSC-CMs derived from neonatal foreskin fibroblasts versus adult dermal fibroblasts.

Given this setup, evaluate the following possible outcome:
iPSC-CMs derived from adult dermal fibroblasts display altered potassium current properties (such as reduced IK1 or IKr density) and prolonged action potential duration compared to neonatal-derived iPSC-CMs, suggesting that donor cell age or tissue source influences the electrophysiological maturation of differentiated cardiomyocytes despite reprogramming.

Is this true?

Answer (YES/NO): NO